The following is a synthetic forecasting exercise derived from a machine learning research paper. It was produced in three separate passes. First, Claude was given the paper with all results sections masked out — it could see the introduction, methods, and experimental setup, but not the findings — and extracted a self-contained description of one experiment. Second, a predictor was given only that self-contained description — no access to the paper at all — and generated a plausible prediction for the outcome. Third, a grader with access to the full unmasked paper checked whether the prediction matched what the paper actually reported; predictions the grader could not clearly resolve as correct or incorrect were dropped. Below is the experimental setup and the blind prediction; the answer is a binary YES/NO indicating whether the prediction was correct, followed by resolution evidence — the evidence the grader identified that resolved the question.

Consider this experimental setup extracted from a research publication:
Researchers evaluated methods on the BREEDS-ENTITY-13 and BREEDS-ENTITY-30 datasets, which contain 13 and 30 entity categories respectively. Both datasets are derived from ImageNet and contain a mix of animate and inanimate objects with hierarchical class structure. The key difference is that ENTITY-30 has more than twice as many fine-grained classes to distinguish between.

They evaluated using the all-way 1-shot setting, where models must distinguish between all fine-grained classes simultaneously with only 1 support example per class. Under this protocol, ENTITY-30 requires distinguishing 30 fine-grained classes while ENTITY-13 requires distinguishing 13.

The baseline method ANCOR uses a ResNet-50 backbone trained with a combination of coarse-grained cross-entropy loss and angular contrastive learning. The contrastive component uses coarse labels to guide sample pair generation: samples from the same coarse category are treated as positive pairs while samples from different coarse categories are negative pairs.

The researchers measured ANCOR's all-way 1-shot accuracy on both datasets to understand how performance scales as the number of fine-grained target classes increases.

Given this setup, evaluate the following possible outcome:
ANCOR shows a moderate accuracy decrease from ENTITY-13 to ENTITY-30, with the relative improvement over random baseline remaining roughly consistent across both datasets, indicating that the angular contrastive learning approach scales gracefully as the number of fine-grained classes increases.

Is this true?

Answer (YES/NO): NO